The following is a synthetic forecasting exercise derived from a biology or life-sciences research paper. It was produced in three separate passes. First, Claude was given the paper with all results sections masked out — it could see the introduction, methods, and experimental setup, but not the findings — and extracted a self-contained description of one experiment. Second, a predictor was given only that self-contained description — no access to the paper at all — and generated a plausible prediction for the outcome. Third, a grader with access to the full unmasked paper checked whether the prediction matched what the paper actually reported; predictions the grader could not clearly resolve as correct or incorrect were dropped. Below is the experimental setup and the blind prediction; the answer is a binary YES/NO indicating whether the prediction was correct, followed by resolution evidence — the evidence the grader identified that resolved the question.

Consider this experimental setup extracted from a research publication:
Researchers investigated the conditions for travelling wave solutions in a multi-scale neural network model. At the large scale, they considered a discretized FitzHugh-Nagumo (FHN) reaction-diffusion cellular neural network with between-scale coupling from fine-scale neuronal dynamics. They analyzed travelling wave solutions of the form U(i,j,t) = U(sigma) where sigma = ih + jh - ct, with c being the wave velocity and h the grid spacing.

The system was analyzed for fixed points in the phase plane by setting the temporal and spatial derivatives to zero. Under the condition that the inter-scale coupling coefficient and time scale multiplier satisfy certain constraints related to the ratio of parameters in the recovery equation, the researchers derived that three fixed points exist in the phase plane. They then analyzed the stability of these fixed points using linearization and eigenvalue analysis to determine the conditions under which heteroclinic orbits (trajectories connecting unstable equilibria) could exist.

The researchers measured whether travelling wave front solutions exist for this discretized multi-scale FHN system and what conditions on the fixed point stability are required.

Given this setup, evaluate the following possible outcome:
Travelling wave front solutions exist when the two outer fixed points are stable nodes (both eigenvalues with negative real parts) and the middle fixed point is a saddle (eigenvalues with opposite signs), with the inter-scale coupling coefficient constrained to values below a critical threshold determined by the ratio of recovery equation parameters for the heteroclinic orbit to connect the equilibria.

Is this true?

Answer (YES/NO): NO